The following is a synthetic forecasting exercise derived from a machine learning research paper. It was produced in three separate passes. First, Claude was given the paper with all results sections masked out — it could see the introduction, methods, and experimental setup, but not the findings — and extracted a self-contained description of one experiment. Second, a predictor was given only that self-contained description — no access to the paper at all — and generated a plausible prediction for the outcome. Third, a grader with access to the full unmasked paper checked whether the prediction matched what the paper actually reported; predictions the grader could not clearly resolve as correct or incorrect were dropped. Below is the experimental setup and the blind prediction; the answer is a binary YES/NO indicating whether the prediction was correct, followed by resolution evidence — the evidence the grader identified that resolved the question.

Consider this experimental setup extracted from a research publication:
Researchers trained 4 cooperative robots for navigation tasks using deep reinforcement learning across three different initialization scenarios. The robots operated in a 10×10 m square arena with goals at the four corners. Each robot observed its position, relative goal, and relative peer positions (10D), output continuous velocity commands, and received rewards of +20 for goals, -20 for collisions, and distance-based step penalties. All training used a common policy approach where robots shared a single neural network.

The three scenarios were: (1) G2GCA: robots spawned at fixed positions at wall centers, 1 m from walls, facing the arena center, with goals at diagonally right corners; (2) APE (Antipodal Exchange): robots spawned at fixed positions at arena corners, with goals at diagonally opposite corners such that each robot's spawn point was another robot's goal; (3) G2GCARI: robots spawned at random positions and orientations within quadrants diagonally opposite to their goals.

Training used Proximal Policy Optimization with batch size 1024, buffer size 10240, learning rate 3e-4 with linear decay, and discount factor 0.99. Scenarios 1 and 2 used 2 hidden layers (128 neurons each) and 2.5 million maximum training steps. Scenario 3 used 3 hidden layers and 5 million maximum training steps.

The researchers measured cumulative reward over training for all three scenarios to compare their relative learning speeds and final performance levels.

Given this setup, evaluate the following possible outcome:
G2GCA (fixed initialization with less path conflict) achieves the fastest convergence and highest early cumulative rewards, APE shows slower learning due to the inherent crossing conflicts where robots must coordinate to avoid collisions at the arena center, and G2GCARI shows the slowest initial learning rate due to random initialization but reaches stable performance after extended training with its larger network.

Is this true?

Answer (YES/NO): NO